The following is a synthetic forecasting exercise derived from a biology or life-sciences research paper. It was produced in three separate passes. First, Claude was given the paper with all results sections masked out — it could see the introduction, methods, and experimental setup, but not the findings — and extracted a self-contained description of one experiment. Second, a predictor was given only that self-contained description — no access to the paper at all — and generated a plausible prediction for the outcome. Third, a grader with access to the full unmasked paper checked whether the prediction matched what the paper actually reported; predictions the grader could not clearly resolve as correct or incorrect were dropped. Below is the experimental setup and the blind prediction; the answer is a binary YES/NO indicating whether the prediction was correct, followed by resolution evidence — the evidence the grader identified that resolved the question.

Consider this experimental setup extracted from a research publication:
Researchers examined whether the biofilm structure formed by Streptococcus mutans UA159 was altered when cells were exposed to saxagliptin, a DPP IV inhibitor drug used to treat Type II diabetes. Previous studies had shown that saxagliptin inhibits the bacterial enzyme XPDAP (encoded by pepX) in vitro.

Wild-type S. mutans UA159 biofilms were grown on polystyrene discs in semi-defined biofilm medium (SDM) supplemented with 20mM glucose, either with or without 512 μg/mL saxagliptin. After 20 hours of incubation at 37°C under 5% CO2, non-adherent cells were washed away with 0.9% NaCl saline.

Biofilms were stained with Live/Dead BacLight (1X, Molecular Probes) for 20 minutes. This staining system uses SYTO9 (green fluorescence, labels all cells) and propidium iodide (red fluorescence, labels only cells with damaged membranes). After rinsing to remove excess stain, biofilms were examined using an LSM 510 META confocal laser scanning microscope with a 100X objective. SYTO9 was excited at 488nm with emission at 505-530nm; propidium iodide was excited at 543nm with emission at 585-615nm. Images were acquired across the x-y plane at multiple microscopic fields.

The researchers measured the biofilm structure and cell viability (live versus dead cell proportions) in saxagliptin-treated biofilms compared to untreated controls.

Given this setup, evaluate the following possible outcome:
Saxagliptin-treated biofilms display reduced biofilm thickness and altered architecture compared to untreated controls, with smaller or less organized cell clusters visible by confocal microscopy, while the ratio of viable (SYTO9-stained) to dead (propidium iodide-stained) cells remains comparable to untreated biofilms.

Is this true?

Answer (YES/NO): NO